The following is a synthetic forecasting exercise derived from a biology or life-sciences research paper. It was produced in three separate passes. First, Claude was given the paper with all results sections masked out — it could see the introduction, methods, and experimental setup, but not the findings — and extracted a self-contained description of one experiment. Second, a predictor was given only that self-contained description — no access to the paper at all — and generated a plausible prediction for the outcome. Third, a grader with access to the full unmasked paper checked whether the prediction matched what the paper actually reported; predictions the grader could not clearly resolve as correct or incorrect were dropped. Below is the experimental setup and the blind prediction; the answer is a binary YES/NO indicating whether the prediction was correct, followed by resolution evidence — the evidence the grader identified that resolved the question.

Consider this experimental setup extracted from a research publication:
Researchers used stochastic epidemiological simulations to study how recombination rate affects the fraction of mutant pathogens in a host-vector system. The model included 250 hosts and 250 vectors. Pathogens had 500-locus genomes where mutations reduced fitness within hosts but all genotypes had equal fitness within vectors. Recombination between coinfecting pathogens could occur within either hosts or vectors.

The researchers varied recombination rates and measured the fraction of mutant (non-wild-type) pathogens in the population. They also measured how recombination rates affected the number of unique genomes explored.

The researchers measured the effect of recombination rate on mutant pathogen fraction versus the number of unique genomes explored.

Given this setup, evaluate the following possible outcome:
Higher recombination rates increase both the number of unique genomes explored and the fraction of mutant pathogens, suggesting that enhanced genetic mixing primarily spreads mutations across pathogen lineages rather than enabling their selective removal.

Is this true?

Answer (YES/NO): NO